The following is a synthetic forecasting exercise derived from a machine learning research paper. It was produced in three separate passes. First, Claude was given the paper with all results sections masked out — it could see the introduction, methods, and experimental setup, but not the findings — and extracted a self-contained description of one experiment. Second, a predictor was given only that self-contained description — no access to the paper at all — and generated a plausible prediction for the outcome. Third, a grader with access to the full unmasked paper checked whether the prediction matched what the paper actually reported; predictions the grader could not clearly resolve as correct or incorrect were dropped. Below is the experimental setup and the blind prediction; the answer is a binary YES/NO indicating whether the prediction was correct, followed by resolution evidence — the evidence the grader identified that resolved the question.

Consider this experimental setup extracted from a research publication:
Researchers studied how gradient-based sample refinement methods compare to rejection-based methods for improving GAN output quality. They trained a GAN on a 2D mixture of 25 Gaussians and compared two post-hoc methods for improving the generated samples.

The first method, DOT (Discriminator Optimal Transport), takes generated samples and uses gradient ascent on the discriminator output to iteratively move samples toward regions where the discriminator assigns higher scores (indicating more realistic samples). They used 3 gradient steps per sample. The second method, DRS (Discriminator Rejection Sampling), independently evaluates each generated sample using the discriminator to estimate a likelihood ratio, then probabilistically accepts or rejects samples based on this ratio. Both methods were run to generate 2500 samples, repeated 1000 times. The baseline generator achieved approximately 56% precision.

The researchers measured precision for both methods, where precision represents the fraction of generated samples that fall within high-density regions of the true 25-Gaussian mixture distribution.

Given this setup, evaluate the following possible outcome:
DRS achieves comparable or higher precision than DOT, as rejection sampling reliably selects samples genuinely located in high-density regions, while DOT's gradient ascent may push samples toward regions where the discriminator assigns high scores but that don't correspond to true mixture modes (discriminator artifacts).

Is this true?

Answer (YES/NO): YES